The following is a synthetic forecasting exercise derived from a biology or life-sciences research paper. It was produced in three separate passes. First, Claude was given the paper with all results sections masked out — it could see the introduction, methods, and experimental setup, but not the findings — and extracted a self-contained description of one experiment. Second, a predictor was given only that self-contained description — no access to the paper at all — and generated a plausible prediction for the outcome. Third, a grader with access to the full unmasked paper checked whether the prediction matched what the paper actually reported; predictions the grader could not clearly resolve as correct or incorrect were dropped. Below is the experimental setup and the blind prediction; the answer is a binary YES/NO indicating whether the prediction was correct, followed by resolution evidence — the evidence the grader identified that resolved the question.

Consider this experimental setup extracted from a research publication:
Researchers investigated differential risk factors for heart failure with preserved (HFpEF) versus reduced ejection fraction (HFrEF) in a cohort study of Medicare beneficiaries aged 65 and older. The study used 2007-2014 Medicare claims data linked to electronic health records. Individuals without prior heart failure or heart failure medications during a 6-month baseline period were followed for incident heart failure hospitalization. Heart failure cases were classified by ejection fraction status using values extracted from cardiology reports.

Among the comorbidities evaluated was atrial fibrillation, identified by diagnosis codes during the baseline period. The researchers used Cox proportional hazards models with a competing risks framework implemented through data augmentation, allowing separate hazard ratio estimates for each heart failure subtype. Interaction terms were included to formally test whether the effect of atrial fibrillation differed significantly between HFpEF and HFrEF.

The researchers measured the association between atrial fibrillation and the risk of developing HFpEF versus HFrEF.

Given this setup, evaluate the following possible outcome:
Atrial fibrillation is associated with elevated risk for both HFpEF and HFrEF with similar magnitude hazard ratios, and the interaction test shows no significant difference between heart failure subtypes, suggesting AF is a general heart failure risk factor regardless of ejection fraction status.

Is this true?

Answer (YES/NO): NO